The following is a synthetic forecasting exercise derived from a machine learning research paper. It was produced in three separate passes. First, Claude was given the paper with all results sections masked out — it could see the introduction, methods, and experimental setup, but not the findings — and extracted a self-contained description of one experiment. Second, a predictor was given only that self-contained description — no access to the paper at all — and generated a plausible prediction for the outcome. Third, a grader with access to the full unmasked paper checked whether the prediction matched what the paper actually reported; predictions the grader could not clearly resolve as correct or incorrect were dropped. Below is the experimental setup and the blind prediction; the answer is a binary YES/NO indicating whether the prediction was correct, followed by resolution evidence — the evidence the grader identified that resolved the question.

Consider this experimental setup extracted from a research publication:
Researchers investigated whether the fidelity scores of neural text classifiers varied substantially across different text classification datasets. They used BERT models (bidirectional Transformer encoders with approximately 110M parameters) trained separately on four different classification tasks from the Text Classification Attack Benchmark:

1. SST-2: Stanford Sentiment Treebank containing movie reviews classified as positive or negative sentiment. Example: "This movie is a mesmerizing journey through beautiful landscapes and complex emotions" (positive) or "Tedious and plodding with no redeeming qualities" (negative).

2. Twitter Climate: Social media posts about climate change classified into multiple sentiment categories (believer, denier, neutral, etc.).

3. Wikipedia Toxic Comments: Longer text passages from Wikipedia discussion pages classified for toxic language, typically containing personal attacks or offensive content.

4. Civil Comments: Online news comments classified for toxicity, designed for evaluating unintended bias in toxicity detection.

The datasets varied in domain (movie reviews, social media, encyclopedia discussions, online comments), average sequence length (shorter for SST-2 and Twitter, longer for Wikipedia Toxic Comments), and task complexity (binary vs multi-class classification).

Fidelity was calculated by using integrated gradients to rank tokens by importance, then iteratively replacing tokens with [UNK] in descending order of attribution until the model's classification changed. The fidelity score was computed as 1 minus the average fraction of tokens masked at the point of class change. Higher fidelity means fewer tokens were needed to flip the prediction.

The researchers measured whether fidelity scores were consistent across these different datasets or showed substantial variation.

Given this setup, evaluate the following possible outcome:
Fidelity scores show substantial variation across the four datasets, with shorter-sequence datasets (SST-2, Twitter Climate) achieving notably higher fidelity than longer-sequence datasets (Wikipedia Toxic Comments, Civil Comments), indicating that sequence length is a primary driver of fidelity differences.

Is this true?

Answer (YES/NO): NO